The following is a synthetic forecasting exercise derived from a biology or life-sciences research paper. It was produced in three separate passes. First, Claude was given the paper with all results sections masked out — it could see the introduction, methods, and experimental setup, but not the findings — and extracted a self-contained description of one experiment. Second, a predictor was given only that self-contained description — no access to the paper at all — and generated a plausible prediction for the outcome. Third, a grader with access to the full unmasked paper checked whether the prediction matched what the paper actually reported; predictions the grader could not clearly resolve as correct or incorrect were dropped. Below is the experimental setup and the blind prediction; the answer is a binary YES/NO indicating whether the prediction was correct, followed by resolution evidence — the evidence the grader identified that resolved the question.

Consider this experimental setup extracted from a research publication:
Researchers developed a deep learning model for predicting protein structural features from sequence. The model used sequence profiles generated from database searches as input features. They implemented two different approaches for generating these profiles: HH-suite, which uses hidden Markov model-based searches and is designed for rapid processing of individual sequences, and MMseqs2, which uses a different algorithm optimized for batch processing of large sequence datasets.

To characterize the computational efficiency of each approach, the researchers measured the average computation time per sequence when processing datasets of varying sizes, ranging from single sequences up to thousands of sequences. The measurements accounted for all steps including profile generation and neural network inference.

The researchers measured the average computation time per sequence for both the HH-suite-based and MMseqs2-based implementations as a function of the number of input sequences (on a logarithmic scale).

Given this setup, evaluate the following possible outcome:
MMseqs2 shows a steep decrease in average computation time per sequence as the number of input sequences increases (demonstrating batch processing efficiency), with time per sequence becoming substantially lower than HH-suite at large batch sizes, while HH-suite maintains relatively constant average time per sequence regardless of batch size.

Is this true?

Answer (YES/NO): YES